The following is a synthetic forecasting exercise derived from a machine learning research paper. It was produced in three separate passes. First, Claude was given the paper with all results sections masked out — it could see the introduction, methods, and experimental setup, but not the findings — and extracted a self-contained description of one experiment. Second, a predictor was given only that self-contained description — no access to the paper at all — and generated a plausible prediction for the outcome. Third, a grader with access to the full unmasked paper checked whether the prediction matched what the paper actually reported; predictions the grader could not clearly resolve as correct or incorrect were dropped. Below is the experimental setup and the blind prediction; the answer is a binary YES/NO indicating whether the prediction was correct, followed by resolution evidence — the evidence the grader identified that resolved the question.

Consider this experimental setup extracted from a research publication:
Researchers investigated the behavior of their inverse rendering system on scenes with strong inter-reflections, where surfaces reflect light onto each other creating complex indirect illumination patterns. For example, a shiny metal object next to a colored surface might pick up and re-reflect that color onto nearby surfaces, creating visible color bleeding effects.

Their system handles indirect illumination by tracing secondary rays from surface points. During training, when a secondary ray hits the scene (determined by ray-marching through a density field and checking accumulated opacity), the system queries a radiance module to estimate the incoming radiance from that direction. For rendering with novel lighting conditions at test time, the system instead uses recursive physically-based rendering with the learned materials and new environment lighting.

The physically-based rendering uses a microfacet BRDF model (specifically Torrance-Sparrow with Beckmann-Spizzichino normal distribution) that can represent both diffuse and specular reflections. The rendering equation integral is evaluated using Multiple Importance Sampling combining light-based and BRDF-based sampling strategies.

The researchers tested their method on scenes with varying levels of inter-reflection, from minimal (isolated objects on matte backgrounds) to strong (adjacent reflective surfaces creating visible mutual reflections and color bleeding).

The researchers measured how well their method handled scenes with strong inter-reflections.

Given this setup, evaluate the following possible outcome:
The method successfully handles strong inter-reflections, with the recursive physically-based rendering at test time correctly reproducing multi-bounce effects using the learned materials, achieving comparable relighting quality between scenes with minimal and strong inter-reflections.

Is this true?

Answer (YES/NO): NO